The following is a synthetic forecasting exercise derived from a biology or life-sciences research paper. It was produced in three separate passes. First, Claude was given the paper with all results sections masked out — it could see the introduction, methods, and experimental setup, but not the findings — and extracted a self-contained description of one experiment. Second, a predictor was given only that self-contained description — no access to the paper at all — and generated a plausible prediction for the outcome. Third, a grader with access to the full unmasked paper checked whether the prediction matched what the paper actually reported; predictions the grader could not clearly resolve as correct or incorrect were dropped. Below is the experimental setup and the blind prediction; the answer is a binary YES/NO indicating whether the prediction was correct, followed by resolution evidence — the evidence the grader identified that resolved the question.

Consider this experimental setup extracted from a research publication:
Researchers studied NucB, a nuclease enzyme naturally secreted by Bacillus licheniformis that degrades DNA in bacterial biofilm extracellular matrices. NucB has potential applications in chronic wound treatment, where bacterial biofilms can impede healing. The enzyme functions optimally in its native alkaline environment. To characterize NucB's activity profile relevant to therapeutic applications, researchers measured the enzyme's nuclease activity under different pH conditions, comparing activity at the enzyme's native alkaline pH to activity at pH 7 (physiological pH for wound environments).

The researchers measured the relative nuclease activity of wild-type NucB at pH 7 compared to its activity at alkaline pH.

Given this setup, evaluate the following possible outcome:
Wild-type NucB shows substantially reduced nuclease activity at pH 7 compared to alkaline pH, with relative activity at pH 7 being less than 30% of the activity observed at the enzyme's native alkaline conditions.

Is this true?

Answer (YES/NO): YES